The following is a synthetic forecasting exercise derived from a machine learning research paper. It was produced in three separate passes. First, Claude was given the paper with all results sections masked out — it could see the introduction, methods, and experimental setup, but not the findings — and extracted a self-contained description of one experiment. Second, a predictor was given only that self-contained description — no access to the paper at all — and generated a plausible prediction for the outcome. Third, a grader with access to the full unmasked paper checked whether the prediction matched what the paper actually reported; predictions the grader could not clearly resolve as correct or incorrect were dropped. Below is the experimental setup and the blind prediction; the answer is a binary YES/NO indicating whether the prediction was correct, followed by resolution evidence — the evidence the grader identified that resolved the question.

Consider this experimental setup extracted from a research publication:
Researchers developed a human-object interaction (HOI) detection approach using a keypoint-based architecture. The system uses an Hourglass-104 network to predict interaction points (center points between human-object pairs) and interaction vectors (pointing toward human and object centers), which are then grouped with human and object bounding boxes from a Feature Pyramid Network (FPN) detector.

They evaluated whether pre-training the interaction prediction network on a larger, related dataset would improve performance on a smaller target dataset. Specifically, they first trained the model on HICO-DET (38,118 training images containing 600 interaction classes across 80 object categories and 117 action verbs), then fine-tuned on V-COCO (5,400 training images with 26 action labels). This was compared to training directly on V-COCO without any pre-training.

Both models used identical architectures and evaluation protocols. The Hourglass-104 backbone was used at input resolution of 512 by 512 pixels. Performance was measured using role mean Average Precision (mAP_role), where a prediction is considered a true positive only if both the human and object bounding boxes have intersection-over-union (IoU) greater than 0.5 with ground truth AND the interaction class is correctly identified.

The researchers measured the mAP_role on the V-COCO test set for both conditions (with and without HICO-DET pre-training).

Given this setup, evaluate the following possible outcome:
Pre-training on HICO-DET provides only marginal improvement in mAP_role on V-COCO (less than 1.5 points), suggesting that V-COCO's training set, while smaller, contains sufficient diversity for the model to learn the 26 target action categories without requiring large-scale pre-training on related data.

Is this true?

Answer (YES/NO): YES